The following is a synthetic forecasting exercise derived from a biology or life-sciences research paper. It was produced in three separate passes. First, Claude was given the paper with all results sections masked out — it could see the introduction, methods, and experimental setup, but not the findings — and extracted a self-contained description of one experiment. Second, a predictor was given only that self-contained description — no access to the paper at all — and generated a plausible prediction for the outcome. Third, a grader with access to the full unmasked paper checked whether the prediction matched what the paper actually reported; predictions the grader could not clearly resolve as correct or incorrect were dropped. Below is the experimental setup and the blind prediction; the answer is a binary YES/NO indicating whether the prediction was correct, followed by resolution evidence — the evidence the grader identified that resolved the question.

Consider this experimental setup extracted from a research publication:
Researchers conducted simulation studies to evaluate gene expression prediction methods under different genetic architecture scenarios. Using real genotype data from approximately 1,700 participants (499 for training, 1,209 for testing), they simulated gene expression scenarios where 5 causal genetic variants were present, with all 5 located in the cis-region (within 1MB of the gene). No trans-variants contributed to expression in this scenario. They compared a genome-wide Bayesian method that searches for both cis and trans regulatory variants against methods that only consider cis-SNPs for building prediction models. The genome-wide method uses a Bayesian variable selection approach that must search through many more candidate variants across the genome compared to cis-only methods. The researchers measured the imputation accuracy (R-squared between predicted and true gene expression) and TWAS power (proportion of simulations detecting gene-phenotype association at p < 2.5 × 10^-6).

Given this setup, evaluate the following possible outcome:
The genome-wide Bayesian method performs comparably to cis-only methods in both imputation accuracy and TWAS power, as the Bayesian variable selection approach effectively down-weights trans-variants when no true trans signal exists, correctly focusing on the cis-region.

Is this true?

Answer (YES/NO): YES